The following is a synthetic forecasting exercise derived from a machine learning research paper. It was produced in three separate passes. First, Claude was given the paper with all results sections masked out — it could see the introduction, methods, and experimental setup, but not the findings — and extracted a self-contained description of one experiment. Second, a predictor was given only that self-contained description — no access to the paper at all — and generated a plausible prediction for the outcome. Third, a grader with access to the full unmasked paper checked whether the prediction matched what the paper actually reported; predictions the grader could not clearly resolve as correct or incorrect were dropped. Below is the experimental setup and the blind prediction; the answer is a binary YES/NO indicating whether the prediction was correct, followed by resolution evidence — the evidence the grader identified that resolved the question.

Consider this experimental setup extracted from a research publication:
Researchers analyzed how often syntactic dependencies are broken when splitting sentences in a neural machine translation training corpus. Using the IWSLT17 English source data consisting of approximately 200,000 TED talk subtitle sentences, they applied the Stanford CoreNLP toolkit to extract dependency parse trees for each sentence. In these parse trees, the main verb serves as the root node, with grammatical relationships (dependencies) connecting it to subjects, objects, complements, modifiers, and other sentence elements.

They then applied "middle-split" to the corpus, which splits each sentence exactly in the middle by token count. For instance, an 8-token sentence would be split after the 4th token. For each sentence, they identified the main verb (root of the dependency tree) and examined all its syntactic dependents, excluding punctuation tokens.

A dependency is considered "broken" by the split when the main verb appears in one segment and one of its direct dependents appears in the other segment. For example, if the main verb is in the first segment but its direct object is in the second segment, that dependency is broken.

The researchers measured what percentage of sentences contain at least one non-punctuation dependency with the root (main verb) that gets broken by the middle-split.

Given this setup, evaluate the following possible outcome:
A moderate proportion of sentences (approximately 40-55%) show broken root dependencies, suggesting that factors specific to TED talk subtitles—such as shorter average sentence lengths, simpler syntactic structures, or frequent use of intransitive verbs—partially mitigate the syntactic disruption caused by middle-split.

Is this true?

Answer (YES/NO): NO